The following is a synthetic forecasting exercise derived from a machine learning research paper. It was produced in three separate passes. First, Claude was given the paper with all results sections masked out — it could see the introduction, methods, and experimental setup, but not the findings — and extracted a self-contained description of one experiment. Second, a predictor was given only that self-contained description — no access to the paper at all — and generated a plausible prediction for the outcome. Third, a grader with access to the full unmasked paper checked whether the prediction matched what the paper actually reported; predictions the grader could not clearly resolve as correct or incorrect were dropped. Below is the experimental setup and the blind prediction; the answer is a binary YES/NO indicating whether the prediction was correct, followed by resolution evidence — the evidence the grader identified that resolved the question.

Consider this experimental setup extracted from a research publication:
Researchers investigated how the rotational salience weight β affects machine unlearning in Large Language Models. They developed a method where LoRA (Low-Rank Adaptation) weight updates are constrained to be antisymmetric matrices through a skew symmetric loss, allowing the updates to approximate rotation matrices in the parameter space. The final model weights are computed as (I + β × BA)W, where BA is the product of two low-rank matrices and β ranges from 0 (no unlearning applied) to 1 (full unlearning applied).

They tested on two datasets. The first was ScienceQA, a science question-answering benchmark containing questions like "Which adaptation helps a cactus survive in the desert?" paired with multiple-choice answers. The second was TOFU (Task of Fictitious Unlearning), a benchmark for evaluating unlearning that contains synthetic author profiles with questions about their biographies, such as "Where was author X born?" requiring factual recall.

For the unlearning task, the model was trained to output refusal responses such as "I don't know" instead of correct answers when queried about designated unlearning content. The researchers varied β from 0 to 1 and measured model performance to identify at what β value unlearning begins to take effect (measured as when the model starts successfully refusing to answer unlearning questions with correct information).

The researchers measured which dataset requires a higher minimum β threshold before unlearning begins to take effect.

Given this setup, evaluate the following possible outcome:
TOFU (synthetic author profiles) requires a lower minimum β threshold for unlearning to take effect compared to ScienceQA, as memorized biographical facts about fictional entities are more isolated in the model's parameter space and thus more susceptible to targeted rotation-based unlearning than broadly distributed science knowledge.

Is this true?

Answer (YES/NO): NO